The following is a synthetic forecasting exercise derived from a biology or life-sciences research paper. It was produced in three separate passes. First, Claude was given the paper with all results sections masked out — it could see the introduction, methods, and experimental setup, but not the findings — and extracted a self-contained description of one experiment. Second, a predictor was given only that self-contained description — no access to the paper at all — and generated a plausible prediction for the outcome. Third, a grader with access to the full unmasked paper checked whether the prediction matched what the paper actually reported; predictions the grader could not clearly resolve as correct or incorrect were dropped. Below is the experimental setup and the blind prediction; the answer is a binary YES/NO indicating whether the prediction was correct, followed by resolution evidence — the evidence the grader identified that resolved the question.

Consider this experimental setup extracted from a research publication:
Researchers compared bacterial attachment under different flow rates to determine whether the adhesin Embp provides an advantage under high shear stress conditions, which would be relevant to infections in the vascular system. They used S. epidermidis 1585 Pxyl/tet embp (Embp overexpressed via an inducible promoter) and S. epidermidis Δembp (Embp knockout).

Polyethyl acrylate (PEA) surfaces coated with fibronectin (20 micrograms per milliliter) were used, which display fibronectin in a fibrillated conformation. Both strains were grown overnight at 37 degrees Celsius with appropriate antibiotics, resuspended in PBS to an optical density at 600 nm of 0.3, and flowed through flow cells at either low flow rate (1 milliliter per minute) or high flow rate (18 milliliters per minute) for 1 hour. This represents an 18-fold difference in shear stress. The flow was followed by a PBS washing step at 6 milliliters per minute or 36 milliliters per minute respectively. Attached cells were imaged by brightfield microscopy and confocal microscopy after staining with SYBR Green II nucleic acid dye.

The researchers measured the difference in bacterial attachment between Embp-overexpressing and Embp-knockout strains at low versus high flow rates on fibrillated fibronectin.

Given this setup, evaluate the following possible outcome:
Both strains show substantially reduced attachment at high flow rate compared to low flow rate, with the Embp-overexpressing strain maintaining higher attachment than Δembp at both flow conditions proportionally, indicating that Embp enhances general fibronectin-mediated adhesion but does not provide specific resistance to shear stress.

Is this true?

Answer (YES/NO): NO